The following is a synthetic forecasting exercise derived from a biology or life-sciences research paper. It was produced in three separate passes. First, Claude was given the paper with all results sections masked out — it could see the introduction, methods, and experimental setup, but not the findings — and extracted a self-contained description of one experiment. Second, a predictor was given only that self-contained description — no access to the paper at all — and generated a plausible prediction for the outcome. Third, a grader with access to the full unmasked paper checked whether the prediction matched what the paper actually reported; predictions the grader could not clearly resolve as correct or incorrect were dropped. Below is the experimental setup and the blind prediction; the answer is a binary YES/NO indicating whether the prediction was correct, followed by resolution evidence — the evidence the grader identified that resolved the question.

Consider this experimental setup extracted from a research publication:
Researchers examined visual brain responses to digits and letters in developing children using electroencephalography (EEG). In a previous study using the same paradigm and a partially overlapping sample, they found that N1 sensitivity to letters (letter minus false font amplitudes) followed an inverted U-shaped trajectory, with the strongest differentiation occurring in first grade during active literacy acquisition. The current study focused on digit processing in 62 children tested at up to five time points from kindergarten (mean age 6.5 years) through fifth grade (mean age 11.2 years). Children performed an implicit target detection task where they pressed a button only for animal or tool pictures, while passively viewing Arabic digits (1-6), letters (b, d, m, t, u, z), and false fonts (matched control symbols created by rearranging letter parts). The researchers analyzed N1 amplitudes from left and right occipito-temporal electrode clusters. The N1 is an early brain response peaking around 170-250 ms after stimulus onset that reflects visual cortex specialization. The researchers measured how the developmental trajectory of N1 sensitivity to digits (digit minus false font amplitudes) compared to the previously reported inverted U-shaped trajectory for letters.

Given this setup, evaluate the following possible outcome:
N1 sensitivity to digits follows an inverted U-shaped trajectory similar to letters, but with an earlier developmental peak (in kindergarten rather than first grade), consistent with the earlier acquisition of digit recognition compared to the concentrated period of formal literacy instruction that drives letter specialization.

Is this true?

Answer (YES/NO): NO